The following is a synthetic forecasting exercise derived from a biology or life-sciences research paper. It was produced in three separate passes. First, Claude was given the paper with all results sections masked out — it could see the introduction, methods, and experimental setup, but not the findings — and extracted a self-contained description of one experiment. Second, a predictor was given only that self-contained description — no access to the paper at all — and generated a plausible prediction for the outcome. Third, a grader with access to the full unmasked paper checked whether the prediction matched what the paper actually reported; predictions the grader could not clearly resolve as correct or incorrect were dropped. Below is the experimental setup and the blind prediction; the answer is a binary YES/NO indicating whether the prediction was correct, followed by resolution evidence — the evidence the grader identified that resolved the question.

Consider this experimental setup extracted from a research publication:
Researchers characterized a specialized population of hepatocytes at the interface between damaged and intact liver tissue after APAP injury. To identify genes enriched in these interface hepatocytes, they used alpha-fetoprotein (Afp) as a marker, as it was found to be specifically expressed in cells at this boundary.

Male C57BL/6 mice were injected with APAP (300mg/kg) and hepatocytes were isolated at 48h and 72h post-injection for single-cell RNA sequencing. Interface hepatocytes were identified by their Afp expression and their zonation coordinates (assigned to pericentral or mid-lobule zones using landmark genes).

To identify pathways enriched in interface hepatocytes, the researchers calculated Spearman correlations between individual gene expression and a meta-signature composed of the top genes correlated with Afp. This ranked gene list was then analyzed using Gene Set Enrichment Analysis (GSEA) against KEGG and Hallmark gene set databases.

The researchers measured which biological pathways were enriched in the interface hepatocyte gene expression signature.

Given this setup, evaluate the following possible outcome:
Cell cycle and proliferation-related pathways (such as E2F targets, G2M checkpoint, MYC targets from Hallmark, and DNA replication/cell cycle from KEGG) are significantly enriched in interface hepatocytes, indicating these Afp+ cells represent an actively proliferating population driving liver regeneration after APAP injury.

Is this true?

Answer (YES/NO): NO